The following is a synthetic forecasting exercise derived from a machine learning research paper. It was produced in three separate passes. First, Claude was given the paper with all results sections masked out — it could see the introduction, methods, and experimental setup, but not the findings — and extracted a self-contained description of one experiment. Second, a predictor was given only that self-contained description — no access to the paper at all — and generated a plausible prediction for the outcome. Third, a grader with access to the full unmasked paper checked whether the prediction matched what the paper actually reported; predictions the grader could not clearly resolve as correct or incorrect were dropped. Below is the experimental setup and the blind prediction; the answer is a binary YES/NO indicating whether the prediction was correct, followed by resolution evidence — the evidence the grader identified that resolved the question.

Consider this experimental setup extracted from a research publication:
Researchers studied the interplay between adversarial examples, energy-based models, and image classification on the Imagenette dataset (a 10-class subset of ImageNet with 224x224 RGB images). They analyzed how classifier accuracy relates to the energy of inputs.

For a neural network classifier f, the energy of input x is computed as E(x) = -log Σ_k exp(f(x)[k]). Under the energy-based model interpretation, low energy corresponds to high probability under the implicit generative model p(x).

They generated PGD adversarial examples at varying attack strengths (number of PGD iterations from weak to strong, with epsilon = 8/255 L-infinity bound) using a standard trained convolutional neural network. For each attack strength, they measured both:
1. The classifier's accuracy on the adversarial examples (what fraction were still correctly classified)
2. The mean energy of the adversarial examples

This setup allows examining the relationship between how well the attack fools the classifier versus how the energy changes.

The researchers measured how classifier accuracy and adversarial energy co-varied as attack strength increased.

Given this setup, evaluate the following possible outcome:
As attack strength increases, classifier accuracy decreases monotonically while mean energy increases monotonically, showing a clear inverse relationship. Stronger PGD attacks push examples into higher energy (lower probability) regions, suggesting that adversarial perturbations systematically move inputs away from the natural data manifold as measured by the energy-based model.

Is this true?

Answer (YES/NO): NO